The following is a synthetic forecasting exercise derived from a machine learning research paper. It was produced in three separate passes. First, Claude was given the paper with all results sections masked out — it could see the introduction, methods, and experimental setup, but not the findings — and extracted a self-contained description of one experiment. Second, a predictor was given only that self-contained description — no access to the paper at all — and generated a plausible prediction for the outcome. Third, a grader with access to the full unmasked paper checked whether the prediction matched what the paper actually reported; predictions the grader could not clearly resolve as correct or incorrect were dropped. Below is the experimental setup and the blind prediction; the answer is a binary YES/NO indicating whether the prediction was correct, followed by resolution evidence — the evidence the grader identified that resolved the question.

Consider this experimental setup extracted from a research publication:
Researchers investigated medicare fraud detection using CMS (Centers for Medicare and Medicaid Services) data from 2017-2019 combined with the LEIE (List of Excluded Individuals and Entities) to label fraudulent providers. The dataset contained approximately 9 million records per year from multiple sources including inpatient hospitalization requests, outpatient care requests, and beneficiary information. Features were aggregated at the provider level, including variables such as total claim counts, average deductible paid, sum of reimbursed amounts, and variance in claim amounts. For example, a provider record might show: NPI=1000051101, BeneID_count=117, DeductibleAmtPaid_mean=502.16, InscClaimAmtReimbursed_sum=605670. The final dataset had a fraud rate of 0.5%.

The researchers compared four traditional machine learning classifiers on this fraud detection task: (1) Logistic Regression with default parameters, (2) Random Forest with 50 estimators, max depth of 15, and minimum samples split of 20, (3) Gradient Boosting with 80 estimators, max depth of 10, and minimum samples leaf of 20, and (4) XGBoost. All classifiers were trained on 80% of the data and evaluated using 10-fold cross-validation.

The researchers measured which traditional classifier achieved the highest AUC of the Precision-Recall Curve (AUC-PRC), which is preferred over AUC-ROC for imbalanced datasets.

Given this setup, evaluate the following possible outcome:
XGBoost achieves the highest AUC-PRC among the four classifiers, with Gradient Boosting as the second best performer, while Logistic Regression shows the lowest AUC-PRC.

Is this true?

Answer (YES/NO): NO